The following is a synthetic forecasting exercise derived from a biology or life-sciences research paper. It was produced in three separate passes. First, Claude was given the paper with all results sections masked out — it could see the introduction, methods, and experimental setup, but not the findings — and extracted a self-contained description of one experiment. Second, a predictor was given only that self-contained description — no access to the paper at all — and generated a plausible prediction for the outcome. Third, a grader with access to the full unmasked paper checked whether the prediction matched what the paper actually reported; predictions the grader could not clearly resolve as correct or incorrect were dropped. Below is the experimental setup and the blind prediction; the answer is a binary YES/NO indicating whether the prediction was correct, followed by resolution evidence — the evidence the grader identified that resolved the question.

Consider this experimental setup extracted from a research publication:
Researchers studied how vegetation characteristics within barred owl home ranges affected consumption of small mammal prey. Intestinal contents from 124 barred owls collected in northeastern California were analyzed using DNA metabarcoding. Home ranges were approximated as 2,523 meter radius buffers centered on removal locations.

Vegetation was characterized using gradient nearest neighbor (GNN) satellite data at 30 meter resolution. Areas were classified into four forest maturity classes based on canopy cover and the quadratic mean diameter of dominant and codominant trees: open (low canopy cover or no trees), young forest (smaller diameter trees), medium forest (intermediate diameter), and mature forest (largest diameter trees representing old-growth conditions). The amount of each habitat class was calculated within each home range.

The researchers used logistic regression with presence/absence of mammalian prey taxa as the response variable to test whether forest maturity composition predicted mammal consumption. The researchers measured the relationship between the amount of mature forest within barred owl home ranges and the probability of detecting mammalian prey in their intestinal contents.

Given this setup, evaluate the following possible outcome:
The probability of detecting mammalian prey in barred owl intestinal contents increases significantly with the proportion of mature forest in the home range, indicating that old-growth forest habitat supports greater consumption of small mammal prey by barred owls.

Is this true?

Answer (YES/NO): NO